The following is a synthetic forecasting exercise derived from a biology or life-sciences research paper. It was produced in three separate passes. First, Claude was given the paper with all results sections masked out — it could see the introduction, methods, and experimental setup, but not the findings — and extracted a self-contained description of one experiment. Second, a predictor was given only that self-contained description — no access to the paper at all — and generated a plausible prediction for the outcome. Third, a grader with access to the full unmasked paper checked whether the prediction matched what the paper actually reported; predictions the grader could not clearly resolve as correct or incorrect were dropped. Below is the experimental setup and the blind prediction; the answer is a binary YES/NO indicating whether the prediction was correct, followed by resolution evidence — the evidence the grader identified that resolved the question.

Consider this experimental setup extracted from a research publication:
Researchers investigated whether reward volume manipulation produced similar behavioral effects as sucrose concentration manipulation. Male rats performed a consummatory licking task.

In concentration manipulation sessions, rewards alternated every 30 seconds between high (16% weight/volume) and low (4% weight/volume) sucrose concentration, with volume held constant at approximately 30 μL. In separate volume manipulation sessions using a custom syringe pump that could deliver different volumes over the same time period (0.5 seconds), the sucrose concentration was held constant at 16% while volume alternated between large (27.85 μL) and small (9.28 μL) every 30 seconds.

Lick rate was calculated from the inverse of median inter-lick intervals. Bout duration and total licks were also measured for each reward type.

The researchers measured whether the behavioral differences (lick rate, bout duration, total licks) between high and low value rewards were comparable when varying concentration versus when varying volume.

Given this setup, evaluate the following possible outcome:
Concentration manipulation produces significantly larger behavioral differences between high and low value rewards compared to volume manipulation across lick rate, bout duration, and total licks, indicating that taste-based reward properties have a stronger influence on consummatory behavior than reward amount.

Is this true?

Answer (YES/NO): NO